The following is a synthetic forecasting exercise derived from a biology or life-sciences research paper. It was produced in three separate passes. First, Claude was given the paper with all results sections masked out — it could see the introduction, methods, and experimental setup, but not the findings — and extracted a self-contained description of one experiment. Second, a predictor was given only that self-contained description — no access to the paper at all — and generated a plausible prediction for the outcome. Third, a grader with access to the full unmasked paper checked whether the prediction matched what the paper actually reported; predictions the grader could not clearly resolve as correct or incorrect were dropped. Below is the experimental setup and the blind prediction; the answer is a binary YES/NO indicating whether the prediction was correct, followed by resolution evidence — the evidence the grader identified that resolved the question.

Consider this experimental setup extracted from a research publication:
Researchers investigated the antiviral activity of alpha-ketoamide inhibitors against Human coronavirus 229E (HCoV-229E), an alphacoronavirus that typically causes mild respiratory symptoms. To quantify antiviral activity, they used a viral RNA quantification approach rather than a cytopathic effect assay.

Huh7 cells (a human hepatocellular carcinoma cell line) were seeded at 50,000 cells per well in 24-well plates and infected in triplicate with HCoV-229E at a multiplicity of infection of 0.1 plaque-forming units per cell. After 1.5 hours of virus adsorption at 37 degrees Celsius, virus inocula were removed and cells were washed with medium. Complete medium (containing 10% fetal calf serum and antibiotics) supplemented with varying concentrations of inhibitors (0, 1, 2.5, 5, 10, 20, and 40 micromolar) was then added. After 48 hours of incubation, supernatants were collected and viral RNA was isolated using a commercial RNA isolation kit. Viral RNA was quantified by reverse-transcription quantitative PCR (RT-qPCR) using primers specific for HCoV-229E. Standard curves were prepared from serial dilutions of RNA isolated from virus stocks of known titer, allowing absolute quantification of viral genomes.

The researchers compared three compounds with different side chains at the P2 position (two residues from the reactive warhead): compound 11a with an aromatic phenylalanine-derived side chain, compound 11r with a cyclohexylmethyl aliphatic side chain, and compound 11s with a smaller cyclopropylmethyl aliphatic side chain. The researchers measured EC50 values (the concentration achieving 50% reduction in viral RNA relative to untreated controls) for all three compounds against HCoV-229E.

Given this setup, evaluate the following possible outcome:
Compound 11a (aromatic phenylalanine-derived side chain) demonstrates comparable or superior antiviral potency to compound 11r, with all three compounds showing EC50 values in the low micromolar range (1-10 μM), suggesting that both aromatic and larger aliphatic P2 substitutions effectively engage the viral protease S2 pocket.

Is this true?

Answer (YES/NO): NO